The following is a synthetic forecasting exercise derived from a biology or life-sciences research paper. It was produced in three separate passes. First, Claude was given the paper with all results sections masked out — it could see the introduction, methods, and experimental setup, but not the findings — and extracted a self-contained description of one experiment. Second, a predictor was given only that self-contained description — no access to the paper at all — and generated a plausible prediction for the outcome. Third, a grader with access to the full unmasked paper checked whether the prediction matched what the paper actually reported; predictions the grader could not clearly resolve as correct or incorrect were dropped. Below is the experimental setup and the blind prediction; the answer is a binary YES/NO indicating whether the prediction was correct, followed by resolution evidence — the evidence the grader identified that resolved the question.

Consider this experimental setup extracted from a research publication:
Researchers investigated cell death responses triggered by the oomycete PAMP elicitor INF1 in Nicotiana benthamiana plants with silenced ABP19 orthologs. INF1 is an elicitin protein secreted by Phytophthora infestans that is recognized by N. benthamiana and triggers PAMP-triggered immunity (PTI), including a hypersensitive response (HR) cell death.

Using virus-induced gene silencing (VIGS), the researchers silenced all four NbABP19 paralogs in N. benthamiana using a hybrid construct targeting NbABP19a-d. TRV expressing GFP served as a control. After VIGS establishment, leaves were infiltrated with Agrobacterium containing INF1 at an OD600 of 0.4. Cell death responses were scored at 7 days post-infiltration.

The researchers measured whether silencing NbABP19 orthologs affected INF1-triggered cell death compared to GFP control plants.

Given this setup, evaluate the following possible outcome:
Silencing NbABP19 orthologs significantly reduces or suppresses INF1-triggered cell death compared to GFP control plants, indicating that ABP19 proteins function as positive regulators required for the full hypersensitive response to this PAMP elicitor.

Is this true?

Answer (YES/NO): NO